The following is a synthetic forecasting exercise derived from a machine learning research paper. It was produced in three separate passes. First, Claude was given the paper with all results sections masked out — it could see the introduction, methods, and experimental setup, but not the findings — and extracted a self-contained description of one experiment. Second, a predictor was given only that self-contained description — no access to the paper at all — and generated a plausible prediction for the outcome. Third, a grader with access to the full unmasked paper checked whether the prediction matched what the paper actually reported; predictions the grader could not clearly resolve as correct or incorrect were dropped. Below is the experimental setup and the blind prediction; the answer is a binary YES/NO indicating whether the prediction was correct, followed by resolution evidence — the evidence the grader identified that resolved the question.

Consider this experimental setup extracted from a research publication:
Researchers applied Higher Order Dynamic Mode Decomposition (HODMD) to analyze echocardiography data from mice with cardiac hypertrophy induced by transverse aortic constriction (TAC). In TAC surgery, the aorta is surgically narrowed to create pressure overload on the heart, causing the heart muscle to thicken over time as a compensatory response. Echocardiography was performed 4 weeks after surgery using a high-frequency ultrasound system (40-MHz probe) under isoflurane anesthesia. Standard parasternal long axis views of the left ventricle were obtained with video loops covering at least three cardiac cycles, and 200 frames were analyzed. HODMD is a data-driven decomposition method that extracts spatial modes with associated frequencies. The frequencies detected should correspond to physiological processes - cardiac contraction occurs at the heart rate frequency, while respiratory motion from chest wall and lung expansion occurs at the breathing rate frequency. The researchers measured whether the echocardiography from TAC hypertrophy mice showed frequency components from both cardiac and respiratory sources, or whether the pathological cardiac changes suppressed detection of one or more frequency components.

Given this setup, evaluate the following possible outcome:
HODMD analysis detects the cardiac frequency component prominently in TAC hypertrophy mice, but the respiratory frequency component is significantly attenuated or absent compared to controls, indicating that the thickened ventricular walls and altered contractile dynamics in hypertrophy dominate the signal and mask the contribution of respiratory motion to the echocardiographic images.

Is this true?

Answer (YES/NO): NO